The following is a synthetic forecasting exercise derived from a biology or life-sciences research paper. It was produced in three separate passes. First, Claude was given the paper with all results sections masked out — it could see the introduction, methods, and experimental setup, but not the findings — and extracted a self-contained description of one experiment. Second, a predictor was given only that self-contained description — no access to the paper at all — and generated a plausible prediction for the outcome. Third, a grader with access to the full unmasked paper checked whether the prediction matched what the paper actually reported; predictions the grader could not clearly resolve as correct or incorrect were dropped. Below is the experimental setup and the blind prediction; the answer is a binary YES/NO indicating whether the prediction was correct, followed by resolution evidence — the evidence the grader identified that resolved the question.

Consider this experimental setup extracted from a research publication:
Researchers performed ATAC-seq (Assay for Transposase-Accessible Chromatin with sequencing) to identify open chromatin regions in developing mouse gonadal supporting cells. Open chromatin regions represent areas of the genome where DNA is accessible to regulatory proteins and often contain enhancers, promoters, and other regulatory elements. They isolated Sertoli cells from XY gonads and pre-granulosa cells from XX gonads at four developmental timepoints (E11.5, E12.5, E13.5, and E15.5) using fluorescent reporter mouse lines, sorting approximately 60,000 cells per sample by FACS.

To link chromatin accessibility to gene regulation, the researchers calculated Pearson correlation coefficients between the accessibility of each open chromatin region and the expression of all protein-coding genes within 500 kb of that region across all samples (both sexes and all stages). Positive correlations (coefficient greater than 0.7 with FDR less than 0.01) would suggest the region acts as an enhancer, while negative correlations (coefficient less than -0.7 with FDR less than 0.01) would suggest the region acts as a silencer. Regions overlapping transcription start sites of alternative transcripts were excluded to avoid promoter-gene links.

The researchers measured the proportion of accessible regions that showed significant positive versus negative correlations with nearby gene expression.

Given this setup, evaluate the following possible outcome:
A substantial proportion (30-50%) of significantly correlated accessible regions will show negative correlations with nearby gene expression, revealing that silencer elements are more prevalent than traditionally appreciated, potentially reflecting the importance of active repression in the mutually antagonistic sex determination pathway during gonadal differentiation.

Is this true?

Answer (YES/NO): YES